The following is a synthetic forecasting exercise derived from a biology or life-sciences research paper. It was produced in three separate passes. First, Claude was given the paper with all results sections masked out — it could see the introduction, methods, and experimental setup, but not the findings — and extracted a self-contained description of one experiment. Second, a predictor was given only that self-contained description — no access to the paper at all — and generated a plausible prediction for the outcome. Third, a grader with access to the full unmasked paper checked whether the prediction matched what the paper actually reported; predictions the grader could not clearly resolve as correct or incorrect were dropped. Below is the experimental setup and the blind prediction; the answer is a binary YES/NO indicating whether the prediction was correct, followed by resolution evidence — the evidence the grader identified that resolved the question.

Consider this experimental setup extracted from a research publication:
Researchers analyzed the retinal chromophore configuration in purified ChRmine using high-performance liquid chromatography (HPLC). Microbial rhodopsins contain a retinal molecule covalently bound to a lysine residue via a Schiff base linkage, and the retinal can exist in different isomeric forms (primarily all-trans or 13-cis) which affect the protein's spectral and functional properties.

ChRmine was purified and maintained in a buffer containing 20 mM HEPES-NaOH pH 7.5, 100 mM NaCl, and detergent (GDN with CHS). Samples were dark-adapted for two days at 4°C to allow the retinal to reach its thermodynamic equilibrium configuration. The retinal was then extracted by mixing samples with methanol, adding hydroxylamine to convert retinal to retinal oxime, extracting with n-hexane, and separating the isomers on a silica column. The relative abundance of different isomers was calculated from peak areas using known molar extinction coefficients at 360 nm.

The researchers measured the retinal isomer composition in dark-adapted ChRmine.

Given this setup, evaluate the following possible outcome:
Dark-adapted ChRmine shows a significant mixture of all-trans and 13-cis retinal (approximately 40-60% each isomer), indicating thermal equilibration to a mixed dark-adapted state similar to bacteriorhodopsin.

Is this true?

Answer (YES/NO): NO